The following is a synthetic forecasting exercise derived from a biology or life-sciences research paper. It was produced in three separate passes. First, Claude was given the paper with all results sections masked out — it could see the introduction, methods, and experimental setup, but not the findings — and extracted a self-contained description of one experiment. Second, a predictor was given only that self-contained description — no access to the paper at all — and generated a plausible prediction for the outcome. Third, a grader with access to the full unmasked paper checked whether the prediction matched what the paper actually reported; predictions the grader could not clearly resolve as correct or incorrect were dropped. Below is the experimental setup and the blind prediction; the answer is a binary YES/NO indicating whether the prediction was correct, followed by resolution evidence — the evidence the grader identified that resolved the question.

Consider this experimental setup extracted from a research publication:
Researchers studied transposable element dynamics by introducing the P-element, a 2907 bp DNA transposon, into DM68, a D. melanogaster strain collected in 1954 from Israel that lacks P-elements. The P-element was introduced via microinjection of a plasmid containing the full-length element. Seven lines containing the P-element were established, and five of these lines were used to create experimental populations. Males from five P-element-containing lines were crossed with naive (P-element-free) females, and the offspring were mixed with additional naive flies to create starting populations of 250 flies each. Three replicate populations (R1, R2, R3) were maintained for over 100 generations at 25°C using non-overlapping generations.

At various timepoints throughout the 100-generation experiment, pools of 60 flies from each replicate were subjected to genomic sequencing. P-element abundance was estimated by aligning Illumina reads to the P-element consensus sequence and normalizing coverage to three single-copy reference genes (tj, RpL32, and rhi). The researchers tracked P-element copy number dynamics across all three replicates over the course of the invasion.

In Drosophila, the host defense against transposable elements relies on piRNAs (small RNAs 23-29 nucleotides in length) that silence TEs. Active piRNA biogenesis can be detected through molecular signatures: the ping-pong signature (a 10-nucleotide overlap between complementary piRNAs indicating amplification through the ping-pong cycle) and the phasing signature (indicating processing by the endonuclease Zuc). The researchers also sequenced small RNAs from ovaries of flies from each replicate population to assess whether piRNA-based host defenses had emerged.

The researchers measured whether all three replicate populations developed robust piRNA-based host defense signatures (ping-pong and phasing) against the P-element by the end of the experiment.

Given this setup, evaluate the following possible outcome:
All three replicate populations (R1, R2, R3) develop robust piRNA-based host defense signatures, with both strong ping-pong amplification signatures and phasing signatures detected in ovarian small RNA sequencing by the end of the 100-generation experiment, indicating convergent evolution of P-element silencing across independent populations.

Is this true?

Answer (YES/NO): NO